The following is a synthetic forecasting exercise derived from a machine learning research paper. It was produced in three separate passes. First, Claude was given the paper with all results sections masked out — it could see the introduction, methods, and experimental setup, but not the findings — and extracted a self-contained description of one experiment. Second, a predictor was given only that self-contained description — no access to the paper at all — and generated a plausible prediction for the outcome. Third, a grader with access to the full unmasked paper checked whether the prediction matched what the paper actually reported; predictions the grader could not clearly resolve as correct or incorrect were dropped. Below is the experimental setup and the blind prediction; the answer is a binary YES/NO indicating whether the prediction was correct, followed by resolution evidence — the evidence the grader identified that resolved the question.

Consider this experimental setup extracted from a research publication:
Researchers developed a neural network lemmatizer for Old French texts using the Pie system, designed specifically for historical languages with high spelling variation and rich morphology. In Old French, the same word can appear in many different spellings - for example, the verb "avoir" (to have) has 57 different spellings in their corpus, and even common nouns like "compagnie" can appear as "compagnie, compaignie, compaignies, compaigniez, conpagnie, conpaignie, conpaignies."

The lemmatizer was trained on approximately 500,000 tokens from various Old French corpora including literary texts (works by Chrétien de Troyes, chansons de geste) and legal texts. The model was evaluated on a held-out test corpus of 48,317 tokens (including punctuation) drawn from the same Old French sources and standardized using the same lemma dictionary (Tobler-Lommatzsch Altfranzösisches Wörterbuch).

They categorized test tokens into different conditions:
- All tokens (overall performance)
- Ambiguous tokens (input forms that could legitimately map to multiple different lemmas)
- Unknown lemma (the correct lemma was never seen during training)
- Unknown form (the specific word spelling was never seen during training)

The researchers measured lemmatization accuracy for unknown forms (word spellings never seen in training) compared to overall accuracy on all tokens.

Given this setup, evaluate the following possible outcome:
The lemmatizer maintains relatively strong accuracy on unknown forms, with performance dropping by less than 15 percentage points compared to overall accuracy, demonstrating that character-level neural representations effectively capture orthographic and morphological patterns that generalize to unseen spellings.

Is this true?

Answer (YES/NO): NO